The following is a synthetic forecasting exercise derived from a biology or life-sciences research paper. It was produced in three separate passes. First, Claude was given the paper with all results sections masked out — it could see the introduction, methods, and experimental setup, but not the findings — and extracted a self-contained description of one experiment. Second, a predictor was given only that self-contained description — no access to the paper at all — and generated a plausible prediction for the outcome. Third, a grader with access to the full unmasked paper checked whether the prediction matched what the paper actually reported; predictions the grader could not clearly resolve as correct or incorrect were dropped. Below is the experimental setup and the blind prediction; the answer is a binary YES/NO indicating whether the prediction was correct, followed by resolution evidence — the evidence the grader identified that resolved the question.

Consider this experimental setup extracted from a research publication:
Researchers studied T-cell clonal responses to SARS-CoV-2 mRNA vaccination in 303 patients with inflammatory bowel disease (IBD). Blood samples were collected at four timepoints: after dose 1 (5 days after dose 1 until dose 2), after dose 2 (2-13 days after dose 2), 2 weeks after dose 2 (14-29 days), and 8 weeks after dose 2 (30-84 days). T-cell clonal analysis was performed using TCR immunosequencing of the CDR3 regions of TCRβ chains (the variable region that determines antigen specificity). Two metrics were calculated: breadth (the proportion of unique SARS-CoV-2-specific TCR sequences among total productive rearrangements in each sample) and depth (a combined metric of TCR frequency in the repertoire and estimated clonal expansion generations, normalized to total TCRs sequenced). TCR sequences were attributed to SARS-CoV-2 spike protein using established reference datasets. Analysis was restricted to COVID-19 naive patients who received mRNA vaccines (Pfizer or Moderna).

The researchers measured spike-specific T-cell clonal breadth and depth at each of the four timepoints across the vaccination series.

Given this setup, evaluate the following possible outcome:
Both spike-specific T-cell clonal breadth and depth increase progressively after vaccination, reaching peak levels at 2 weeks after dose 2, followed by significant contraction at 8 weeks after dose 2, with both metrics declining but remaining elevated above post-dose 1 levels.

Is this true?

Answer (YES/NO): YES